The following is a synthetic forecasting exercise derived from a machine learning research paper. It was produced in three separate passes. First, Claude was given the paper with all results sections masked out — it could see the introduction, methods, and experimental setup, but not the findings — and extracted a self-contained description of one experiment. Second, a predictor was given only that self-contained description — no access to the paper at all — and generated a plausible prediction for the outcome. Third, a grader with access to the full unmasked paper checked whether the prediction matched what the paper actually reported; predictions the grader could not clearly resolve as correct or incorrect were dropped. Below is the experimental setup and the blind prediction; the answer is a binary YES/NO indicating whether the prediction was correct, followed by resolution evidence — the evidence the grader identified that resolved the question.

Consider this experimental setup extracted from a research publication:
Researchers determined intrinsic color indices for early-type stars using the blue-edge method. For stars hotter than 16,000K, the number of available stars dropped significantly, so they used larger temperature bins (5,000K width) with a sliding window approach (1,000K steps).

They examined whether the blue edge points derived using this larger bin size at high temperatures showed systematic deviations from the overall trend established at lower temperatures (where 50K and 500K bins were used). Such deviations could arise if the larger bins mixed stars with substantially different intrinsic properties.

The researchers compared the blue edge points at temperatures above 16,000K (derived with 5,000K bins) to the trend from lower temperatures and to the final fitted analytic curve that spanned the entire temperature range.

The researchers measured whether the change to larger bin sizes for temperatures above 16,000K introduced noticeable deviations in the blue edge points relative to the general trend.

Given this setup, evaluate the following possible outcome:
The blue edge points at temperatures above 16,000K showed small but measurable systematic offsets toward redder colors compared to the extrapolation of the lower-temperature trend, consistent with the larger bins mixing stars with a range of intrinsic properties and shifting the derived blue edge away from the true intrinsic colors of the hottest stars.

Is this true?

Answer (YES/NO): NO